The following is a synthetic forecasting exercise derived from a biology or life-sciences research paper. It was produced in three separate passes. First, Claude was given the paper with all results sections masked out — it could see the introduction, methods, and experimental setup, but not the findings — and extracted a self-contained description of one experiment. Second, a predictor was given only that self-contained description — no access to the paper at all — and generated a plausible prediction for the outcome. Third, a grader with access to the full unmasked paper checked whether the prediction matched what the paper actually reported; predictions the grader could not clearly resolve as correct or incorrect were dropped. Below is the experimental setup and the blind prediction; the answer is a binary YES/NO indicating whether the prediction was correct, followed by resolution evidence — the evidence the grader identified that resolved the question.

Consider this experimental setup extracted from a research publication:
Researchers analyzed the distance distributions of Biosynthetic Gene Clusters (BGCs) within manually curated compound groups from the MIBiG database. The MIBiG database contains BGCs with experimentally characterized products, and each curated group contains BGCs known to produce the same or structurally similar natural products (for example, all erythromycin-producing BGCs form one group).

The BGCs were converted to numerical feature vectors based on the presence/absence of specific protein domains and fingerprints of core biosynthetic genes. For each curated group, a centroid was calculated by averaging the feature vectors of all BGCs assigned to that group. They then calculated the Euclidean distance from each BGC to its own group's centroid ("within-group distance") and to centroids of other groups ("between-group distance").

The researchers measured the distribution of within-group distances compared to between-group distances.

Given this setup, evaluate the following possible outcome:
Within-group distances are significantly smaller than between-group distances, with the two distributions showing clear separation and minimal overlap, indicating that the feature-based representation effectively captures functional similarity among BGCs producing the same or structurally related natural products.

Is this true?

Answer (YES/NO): NO